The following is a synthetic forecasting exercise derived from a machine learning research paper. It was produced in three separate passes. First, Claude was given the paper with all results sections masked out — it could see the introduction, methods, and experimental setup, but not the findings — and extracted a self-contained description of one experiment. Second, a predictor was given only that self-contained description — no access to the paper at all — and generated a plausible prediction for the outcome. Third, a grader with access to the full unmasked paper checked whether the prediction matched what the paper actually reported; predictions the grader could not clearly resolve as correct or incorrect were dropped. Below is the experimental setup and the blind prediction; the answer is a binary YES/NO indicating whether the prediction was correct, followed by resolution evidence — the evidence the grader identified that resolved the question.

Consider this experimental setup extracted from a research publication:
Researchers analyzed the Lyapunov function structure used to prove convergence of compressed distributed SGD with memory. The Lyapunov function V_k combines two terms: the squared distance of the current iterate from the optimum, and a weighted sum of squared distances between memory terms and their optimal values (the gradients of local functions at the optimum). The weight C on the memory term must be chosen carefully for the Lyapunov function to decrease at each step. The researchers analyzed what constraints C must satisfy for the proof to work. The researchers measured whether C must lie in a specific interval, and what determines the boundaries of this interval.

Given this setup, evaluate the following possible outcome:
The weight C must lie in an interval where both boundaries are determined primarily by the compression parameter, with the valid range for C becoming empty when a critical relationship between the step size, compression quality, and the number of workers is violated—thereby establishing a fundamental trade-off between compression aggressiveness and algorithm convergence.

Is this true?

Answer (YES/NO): NO